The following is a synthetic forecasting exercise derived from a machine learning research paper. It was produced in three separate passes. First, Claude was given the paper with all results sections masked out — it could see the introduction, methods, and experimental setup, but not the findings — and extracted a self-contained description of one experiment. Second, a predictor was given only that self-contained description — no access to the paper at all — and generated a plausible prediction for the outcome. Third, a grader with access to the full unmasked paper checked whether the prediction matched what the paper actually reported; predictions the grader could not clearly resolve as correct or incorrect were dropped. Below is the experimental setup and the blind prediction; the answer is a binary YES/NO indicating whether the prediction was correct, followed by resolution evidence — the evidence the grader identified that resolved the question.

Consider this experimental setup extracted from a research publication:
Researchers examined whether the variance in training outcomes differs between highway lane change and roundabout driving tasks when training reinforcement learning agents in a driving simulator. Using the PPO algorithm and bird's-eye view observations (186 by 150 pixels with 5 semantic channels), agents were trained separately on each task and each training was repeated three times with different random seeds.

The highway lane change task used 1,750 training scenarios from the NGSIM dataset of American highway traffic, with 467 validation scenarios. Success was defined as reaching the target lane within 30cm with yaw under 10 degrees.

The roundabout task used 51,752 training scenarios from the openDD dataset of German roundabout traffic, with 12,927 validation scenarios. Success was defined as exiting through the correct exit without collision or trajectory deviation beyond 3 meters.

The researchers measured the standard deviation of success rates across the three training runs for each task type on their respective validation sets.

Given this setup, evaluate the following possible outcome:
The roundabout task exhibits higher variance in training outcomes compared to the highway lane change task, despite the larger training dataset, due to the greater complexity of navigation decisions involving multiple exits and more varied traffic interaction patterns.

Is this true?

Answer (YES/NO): YES